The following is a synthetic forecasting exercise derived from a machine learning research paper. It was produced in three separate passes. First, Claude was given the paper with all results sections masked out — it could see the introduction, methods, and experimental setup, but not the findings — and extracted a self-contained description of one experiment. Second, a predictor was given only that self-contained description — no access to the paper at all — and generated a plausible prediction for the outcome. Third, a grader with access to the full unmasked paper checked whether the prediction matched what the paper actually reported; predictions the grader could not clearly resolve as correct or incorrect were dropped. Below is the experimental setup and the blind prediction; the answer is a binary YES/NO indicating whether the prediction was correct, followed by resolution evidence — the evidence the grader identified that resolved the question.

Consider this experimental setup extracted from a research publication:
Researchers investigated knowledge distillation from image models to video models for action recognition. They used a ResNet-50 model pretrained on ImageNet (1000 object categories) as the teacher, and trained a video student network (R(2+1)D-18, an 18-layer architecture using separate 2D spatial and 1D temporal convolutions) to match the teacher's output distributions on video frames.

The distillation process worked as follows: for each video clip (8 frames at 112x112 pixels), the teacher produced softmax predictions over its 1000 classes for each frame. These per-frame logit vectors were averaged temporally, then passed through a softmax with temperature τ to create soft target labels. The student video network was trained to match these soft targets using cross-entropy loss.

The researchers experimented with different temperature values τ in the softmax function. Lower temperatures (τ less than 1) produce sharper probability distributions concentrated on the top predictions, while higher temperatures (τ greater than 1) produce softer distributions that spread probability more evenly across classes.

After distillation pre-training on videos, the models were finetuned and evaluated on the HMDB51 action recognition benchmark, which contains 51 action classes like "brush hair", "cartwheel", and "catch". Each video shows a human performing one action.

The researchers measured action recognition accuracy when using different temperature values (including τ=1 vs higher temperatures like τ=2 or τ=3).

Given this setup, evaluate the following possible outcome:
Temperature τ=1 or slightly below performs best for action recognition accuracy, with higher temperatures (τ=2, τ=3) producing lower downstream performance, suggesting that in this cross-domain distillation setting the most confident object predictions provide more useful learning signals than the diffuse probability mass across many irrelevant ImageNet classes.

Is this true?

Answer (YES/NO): YES